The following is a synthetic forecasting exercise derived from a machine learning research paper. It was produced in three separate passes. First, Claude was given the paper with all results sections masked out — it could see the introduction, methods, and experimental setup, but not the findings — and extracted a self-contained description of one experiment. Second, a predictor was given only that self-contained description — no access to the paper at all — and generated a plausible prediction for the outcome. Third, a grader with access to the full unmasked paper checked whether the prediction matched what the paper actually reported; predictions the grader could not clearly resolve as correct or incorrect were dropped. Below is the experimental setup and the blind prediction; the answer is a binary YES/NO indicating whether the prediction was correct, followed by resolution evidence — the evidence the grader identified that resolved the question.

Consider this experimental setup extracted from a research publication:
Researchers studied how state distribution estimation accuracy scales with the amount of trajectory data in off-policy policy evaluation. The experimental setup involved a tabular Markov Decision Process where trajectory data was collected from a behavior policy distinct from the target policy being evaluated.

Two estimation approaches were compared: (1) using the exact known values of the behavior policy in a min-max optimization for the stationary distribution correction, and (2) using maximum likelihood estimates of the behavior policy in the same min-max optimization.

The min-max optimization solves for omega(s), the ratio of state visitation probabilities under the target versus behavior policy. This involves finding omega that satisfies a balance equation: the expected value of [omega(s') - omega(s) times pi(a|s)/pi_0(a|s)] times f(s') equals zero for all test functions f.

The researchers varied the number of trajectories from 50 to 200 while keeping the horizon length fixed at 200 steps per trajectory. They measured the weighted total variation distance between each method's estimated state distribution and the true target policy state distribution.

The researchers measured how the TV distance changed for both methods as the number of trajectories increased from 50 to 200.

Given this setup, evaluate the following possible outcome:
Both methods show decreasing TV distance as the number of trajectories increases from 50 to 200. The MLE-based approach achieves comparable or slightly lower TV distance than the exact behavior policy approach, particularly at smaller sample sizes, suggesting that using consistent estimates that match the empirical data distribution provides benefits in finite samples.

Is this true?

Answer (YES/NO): NO